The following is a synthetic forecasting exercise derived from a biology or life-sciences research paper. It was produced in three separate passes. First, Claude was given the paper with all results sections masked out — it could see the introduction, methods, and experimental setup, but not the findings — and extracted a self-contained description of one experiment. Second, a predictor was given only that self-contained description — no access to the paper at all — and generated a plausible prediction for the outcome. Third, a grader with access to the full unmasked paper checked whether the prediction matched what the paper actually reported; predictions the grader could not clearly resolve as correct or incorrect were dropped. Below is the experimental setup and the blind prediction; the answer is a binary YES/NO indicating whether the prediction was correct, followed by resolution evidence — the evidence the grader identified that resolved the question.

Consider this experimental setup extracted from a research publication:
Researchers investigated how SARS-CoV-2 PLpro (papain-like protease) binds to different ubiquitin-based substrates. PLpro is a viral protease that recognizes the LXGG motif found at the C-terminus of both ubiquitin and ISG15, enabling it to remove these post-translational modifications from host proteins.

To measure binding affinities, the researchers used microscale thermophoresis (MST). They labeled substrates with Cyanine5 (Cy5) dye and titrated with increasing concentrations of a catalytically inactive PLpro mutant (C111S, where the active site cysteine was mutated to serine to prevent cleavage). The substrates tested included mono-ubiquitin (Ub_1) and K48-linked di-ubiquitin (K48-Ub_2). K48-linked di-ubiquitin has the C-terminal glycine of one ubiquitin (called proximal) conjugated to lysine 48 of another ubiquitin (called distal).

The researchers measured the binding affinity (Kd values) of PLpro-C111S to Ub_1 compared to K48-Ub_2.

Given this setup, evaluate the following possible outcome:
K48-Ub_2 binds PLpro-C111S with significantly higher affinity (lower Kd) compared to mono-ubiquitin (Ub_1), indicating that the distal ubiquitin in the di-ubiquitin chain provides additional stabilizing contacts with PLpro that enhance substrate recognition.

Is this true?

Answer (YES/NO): NO